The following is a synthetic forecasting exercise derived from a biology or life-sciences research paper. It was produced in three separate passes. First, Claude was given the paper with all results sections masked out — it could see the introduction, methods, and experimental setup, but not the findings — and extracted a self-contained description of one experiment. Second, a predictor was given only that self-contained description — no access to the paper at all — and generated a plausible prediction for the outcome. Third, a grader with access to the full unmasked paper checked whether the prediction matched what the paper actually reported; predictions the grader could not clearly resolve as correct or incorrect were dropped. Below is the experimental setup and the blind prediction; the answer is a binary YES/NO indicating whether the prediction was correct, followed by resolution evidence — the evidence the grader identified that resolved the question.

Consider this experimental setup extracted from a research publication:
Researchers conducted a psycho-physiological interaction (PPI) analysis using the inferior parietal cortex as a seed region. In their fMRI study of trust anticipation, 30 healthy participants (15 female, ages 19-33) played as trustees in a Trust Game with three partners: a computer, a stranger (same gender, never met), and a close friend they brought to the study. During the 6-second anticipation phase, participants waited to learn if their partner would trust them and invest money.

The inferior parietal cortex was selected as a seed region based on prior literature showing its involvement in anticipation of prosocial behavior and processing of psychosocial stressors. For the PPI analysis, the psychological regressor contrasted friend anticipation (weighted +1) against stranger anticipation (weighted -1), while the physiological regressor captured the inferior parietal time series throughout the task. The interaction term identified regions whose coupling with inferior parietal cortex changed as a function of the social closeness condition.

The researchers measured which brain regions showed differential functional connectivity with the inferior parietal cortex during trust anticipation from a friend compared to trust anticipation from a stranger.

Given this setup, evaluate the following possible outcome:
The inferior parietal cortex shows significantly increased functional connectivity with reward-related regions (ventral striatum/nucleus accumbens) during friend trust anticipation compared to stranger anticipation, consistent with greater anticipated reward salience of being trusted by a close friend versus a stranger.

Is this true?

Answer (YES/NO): NO